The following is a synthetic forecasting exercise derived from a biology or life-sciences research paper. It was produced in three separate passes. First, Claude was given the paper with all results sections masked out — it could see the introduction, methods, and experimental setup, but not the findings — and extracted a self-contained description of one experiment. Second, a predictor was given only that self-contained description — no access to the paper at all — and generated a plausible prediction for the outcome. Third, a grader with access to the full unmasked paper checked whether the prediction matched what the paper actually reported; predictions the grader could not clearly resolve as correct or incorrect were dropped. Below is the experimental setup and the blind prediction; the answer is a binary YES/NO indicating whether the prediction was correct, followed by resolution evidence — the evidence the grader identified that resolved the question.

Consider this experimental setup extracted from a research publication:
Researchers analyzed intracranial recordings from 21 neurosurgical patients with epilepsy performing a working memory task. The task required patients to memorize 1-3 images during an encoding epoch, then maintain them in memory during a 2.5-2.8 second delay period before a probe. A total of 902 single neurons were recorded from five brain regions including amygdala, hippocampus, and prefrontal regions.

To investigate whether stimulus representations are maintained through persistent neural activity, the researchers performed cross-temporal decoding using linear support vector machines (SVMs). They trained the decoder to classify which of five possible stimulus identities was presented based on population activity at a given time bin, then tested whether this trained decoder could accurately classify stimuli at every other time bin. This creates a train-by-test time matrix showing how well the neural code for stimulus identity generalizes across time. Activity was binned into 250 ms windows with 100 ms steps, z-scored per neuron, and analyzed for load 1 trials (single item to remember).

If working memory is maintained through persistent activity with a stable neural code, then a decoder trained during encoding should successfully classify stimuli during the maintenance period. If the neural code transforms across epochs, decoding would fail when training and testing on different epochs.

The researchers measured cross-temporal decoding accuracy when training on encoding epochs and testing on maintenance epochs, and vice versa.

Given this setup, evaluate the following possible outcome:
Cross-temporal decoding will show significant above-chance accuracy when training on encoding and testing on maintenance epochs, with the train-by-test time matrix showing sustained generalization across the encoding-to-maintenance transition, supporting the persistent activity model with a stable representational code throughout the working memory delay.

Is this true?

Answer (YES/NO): NO